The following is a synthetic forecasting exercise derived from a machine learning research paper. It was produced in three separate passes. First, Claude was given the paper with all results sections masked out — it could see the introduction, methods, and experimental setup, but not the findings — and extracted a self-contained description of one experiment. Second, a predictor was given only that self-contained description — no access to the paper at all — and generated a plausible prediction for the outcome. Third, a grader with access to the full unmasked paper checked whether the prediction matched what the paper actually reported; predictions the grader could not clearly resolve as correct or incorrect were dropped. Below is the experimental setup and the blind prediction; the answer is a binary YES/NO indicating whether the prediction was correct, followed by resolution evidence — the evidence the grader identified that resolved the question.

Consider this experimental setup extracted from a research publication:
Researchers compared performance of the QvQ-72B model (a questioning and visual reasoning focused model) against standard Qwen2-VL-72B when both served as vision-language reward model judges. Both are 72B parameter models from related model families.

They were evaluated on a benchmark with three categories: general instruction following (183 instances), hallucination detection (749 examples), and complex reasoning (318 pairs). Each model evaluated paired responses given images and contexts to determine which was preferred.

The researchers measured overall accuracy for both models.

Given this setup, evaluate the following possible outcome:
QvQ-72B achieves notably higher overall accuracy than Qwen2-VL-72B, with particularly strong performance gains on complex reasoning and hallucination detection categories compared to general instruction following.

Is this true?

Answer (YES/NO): NO